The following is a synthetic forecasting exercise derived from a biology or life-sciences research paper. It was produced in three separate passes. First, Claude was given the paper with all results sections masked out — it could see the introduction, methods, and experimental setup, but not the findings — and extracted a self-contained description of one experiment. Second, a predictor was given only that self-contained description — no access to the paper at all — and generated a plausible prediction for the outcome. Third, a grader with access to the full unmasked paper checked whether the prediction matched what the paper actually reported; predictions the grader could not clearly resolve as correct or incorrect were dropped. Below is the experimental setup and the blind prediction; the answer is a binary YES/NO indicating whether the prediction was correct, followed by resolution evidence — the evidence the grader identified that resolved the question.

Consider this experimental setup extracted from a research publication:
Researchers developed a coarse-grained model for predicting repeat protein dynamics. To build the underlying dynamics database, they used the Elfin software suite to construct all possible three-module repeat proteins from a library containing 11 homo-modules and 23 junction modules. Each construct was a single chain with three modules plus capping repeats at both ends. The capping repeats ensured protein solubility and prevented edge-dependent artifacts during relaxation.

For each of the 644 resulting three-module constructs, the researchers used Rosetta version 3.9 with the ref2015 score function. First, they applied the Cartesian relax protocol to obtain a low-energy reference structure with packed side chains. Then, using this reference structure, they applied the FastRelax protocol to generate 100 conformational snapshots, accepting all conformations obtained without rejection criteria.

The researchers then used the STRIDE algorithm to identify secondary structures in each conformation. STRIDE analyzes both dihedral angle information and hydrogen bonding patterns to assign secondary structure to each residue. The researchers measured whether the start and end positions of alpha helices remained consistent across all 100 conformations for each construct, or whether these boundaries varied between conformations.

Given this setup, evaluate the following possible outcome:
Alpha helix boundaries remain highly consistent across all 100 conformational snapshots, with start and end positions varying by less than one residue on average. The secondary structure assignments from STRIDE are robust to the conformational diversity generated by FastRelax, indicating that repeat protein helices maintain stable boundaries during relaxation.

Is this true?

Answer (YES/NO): NO